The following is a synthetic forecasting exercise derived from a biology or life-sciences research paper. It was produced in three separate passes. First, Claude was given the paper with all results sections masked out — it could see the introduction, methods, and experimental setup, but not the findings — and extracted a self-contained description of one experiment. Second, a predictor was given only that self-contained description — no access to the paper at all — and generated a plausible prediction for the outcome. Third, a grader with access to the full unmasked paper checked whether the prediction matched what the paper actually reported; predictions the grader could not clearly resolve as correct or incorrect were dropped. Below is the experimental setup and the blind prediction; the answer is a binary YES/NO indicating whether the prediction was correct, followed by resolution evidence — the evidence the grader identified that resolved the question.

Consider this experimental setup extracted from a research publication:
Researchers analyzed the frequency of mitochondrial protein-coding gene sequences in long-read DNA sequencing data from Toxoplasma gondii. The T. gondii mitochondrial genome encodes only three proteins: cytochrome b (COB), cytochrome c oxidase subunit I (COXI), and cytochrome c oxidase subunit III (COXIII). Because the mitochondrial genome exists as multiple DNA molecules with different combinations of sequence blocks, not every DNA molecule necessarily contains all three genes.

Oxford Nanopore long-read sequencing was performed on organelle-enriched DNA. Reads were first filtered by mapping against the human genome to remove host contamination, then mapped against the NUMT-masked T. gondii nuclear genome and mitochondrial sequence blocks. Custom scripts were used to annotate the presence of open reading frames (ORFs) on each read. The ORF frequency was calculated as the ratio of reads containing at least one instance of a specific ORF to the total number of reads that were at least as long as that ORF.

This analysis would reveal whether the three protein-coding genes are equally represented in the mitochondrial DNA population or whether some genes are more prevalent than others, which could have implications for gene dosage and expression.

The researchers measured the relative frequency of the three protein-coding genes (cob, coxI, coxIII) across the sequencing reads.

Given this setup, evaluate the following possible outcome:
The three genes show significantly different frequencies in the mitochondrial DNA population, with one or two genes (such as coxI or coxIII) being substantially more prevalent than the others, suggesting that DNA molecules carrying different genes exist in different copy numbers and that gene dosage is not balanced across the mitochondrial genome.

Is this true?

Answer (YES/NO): YES